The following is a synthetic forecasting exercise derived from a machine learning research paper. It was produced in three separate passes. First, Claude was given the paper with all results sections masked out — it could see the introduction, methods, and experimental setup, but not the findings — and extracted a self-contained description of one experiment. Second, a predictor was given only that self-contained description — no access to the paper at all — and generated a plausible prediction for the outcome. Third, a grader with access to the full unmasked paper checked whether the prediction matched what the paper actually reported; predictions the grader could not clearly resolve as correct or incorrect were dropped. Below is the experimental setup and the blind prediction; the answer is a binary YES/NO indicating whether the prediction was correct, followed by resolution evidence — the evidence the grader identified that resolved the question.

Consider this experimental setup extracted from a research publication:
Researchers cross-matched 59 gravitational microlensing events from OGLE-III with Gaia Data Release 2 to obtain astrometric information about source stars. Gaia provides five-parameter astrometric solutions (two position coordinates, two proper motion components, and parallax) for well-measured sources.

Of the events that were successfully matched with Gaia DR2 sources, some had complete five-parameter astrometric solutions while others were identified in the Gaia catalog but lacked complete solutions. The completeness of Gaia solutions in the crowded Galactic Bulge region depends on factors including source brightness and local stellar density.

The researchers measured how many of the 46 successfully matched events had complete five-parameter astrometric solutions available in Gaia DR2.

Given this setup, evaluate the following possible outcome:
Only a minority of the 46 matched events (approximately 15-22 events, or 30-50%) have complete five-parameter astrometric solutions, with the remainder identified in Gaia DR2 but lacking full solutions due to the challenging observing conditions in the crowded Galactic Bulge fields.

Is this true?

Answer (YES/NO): NO